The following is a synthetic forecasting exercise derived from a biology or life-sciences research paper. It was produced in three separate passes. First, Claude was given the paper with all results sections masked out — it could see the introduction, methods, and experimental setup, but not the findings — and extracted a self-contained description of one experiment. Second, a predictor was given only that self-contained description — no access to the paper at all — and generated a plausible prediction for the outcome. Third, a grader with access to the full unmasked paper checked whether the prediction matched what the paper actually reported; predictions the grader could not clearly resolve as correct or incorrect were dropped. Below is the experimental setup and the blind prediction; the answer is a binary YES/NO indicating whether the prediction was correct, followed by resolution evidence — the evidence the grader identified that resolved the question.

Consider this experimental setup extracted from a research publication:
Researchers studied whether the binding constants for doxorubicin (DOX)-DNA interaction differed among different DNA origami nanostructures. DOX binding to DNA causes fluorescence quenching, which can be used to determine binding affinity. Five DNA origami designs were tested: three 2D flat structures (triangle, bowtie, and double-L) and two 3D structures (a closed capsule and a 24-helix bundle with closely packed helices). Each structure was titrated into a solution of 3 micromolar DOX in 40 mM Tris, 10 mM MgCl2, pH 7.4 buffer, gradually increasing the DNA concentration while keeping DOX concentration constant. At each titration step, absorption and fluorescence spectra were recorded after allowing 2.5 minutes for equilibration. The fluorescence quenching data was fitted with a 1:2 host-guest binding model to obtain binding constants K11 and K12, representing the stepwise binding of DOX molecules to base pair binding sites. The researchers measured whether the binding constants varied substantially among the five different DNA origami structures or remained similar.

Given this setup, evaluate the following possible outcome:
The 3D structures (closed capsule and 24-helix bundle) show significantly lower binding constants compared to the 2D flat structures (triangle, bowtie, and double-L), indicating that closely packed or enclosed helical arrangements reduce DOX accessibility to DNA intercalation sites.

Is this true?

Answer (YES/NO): NO